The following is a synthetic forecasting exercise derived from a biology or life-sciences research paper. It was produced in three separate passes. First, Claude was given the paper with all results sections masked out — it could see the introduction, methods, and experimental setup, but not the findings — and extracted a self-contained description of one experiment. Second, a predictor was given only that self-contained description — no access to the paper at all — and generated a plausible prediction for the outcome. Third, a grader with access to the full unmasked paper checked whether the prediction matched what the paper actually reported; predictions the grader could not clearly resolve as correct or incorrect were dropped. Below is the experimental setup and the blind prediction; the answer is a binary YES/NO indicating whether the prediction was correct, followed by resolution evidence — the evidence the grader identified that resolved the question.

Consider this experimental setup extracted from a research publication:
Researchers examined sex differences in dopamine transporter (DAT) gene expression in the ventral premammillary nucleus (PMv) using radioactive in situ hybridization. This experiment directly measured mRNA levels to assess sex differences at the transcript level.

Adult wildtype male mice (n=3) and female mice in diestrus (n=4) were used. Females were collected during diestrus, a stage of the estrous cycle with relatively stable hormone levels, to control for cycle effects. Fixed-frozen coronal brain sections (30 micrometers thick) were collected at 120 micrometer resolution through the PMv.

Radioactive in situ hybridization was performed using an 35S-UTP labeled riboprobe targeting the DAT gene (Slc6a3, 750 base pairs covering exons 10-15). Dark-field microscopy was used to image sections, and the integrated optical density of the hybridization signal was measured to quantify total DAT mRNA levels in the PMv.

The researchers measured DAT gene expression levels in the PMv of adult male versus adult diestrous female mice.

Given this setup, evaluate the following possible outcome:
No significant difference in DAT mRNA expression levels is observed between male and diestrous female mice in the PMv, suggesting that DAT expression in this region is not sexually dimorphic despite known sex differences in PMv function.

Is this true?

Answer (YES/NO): NO